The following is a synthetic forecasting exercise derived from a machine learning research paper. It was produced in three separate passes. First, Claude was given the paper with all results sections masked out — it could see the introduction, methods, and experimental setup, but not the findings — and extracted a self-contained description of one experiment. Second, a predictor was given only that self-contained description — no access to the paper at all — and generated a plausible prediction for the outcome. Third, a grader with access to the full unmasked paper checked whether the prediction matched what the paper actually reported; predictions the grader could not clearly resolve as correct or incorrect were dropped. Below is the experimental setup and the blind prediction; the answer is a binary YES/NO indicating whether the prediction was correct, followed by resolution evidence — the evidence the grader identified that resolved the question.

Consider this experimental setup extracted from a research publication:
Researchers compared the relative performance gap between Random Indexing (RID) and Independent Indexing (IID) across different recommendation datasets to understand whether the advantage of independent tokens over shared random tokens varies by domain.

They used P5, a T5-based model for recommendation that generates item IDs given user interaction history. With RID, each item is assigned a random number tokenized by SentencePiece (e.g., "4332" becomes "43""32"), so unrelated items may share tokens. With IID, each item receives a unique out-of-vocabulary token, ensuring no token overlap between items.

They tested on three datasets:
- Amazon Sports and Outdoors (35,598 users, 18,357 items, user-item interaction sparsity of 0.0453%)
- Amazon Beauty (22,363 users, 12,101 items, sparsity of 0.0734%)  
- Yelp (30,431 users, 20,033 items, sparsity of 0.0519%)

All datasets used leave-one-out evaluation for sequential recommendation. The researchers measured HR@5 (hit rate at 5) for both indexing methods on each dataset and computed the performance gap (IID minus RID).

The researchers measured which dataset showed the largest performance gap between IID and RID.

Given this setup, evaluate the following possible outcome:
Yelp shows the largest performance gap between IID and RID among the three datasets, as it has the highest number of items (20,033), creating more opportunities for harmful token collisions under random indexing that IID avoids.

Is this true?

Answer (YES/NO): NO